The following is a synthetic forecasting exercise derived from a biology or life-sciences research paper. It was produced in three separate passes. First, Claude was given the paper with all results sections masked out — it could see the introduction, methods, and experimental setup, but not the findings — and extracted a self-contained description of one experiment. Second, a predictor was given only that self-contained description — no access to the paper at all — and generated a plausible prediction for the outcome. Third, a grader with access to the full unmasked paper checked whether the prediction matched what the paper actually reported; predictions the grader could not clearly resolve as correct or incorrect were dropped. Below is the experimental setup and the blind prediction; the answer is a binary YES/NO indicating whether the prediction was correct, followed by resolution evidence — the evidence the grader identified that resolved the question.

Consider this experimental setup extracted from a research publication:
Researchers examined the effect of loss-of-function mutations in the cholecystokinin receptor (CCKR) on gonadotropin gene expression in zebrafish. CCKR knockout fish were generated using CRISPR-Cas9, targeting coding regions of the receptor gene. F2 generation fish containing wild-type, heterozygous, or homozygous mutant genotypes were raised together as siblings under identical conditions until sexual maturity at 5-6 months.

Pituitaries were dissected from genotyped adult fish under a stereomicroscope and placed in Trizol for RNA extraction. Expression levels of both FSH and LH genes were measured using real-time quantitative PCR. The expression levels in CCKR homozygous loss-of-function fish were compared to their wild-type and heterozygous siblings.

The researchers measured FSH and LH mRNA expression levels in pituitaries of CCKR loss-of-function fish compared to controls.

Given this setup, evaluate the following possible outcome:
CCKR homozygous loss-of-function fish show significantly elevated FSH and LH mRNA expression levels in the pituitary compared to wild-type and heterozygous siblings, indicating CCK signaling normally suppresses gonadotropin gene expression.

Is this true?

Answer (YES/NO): NO